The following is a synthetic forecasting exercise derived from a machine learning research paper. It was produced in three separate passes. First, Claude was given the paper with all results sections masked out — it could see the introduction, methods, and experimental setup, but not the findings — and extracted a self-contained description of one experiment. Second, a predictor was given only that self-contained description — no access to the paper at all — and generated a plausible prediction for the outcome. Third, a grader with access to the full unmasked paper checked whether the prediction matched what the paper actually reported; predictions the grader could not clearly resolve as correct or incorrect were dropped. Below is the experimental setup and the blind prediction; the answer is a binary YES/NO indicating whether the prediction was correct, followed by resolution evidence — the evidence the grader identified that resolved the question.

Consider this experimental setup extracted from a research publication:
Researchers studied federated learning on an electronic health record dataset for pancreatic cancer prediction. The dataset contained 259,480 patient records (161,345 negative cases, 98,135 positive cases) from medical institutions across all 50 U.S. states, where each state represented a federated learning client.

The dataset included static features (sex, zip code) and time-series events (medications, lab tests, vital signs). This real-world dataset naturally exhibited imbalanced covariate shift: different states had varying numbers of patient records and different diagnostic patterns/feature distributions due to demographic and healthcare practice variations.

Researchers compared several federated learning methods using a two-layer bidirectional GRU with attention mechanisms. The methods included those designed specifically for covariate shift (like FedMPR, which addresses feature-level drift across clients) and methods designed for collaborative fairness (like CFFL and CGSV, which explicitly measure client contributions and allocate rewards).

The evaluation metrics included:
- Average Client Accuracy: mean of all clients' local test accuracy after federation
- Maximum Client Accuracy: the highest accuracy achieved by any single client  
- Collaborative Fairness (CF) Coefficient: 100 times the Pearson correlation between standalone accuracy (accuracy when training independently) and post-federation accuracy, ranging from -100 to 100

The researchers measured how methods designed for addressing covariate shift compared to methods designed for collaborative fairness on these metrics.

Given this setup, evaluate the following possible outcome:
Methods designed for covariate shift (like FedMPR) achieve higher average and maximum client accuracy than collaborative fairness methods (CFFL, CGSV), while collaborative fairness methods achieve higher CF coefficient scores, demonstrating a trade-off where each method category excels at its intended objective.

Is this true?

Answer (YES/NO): YES